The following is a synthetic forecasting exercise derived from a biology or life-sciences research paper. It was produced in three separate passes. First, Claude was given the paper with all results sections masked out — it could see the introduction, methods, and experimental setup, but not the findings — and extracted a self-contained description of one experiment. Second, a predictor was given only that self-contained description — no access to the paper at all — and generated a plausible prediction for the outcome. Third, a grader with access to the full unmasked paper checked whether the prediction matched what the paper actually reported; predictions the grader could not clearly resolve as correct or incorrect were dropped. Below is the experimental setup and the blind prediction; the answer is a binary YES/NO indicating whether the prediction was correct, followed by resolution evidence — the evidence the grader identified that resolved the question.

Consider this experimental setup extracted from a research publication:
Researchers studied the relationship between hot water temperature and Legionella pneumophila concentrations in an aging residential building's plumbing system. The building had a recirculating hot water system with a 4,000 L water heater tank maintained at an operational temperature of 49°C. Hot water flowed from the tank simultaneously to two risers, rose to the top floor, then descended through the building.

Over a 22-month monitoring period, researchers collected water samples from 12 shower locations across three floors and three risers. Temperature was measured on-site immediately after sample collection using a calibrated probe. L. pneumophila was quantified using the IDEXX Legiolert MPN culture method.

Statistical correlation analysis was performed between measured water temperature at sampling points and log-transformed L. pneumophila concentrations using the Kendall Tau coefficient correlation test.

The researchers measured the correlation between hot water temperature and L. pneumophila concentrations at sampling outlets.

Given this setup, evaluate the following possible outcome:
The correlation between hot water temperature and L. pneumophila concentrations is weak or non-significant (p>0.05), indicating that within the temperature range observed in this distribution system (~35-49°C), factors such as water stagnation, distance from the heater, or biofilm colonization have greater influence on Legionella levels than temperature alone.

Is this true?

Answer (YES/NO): YES